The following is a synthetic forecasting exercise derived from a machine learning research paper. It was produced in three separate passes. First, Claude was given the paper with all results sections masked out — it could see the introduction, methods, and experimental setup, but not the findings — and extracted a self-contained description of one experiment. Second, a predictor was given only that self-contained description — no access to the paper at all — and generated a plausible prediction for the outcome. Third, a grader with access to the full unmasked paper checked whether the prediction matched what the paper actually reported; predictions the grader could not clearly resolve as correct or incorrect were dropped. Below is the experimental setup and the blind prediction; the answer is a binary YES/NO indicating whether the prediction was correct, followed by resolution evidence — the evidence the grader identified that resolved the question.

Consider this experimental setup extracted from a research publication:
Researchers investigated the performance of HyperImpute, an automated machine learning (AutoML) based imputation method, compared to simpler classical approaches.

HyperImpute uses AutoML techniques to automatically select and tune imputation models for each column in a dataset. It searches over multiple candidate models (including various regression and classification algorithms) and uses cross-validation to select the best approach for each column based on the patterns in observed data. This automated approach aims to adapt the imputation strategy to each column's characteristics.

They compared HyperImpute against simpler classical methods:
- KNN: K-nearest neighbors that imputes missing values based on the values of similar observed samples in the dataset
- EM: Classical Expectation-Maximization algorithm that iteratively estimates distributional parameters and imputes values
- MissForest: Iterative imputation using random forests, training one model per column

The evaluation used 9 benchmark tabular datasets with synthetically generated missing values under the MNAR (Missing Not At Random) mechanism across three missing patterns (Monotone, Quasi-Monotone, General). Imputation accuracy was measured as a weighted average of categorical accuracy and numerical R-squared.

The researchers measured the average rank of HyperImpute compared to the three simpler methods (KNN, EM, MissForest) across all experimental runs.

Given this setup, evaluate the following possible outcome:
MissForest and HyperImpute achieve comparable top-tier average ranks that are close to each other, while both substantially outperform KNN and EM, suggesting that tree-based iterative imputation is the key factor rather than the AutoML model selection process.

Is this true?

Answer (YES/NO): NO